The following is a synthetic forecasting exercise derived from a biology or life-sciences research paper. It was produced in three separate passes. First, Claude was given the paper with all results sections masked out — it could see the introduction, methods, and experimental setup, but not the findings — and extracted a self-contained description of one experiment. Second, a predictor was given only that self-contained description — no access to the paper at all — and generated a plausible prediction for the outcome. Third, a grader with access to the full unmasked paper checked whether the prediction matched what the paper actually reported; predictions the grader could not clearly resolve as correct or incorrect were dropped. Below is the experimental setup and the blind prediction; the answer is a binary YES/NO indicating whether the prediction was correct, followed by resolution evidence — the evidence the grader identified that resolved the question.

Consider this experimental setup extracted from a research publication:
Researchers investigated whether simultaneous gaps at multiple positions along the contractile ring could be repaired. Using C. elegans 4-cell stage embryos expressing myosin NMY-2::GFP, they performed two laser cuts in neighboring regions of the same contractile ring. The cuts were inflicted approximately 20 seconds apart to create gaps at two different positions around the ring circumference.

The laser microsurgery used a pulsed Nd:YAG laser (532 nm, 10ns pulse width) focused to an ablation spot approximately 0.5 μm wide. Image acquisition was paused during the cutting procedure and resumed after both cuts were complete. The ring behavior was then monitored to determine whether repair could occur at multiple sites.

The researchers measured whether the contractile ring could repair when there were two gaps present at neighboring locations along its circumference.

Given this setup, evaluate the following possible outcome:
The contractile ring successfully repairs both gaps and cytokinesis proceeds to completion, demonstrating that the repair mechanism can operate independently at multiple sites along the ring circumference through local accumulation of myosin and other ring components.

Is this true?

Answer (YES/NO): YES